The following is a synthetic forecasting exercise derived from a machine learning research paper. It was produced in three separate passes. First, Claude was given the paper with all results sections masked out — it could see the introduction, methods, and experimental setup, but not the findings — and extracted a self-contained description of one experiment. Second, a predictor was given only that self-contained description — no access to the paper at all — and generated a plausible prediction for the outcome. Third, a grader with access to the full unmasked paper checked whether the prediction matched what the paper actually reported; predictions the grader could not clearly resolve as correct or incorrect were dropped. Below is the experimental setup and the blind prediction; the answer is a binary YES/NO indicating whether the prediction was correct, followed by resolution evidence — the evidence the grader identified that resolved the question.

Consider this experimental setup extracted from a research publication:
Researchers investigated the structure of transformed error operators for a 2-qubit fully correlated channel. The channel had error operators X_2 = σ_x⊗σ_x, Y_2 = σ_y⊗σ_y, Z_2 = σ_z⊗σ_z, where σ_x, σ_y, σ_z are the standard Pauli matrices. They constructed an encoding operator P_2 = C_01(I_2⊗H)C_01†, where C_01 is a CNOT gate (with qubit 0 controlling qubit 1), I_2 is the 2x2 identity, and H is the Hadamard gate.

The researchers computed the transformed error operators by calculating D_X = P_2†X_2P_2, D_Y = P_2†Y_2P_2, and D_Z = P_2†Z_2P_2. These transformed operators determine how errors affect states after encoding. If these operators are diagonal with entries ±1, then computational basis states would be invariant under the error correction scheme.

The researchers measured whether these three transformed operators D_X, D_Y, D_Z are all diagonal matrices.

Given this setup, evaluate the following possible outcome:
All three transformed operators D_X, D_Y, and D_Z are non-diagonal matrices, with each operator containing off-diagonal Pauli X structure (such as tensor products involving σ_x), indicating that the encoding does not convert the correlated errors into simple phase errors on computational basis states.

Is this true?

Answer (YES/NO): NO